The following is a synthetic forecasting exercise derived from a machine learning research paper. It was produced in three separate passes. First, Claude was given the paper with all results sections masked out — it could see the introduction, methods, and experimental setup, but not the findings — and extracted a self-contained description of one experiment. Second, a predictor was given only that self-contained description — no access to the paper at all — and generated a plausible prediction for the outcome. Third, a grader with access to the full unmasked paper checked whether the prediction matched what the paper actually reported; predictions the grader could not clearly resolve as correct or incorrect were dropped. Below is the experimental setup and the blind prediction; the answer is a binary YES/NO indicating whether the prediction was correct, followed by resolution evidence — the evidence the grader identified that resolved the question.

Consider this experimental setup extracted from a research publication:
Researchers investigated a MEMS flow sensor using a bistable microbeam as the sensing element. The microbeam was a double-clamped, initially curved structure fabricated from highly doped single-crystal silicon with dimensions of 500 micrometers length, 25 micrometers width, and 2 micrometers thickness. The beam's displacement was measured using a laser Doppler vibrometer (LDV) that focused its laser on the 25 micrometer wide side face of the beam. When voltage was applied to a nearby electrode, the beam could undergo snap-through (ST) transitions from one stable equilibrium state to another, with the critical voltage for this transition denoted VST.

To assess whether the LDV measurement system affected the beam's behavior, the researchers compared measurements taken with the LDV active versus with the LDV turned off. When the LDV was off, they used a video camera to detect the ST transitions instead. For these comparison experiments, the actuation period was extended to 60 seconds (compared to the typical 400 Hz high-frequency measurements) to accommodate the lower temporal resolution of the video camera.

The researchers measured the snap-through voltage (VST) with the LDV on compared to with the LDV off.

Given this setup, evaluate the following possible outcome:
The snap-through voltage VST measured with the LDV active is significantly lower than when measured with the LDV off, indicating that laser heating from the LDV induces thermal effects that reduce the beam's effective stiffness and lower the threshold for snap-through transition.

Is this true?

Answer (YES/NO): NO